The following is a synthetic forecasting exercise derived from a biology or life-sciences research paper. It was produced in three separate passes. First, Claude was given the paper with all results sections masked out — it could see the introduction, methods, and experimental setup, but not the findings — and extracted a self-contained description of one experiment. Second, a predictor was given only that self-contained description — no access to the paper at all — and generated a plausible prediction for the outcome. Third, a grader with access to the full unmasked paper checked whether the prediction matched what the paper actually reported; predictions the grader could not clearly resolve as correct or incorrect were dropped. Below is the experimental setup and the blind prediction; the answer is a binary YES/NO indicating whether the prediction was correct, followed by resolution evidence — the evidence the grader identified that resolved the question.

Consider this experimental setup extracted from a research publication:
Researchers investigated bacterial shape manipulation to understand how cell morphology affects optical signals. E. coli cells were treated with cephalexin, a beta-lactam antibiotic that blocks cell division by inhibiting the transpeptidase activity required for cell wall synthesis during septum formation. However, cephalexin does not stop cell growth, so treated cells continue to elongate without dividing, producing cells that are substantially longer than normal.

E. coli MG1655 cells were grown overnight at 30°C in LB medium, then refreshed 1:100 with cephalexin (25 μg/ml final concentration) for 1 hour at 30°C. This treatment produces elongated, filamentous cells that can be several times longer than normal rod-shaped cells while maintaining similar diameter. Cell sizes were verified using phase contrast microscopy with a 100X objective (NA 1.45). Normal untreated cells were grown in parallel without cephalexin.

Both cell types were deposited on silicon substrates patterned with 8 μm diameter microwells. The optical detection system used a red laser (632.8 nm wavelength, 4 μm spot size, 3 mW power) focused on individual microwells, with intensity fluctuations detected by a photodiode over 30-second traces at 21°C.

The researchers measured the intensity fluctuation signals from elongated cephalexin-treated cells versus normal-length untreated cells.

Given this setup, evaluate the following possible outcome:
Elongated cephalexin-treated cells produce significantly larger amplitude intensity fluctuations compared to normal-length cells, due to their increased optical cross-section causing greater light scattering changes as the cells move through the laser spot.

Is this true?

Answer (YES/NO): YES